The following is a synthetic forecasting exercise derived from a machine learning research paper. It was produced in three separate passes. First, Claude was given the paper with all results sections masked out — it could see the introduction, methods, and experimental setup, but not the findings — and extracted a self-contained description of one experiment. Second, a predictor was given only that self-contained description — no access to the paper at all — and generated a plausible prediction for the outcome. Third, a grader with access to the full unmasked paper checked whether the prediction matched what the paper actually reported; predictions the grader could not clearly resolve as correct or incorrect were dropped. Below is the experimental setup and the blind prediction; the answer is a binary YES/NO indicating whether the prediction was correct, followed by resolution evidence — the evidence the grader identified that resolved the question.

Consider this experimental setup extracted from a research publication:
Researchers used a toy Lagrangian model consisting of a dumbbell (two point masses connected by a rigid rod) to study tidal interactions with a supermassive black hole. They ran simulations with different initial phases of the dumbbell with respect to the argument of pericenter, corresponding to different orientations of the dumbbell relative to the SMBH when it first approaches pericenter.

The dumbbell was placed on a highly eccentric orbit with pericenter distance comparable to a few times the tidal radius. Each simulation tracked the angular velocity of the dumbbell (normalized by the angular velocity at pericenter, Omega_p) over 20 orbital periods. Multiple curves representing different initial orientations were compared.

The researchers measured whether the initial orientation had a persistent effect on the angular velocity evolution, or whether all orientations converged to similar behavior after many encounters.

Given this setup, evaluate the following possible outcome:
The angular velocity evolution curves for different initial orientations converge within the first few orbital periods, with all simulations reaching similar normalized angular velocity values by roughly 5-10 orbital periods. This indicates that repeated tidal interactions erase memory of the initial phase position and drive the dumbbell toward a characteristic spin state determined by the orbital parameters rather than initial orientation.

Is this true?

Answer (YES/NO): NO